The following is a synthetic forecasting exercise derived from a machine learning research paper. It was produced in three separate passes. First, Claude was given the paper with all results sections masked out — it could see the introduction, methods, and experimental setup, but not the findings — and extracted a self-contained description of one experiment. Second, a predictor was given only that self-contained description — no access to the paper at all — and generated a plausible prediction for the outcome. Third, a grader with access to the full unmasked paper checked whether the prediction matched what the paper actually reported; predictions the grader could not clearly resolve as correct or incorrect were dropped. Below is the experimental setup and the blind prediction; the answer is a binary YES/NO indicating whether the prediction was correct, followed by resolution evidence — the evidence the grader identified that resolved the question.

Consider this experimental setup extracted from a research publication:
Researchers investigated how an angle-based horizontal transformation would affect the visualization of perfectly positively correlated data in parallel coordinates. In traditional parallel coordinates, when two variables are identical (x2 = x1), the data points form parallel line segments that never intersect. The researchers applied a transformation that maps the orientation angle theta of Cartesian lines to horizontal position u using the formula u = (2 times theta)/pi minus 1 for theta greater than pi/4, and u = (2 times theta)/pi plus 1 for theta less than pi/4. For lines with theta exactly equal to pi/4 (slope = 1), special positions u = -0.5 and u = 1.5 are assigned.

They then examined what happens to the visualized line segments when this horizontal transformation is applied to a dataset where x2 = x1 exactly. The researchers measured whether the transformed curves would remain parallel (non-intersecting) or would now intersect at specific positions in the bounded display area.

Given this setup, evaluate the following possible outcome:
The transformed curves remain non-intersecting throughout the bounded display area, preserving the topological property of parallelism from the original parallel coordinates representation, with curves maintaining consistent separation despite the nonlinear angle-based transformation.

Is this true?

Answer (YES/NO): NO